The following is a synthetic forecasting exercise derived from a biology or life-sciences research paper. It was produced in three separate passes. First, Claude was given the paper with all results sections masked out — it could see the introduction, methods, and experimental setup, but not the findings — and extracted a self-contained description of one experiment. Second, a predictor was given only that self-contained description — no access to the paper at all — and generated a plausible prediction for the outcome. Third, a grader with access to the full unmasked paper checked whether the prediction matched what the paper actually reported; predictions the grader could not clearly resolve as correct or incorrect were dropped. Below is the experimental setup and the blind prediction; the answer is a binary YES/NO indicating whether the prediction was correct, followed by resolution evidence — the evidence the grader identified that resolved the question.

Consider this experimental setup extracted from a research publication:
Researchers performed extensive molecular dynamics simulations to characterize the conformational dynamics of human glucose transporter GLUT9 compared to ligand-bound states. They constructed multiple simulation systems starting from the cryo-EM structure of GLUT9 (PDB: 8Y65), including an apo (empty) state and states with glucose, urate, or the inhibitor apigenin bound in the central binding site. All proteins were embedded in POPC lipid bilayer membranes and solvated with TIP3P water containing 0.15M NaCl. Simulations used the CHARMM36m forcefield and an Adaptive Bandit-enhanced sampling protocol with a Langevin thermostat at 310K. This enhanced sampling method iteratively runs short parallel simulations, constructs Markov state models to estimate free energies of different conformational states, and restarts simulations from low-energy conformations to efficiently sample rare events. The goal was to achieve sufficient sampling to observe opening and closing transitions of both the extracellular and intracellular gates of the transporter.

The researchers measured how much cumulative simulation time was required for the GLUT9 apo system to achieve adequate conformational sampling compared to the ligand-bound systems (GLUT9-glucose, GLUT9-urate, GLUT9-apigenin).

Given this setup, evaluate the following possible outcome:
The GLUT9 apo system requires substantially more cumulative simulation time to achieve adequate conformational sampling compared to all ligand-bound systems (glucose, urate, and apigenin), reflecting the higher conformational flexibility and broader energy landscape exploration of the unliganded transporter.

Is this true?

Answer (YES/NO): YES